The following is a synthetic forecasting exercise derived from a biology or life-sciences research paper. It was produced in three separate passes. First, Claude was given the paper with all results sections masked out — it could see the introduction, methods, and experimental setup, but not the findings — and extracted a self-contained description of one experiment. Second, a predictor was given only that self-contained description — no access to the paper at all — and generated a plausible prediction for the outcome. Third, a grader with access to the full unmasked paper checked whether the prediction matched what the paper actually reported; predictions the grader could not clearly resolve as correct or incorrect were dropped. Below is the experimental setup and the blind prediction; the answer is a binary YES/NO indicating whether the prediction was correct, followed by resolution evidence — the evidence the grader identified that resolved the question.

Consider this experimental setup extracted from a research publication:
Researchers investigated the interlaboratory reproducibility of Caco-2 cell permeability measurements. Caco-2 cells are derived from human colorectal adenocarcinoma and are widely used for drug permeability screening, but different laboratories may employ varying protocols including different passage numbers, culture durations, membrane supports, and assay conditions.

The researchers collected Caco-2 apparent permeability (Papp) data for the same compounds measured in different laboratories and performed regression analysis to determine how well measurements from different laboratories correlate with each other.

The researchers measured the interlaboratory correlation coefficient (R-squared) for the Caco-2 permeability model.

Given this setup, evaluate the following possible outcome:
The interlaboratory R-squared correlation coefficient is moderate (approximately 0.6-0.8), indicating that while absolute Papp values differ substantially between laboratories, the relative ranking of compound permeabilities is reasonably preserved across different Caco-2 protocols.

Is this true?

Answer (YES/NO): NO